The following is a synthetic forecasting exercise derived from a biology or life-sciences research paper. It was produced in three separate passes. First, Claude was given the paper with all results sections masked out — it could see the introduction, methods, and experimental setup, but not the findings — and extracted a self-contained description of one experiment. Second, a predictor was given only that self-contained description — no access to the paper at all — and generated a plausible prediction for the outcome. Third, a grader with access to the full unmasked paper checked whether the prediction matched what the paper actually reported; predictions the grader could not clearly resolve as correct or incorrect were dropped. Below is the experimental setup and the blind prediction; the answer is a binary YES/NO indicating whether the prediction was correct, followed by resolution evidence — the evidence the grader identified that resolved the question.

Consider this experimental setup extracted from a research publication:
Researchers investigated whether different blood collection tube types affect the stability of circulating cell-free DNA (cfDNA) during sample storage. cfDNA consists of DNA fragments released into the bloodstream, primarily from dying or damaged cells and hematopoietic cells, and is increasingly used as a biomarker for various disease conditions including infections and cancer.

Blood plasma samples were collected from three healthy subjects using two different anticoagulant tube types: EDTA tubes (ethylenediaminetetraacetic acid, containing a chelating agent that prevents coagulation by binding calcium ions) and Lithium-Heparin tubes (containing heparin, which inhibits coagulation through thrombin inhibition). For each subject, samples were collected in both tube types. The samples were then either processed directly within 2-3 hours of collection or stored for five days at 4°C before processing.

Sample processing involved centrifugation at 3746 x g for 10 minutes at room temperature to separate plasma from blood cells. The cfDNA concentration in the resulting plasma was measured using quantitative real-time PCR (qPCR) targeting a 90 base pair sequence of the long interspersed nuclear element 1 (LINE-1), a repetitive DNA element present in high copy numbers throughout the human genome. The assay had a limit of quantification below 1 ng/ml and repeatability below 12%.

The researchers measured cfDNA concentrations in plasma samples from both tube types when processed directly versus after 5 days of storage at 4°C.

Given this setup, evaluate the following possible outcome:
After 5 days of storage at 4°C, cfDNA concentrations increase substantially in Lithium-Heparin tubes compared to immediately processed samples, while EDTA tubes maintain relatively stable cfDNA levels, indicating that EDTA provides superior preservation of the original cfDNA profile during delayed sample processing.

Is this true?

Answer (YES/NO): NO